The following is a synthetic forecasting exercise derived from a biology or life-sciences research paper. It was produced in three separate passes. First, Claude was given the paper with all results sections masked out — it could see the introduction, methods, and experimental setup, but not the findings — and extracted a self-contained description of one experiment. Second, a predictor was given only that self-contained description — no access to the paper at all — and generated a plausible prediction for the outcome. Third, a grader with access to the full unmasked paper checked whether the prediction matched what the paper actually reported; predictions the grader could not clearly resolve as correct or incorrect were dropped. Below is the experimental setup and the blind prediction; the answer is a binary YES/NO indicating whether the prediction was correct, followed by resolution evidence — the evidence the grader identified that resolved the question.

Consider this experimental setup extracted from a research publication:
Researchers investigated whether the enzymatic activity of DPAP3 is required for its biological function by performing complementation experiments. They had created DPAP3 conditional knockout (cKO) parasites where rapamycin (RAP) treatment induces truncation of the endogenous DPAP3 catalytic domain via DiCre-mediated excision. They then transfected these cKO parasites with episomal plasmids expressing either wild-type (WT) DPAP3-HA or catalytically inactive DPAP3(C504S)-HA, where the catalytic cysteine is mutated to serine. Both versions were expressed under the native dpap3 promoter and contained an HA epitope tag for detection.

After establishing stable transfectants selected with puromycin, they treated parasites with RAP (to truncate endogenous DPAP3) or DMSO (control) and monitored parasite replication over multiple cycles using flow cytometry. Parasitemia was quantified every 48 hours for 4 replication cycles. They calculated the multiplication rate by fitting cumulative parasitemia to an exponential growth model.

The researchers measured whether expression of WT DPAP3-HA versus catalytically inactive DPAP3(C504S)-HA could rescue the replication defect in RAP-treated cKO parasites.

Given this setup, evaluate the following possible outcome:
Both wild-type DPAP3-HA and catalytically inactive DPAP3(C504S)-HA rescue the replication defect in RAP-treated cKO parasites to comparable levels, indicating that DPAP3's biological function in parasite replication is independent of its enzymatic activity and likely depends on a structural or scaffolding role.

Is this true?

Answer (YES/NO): NO